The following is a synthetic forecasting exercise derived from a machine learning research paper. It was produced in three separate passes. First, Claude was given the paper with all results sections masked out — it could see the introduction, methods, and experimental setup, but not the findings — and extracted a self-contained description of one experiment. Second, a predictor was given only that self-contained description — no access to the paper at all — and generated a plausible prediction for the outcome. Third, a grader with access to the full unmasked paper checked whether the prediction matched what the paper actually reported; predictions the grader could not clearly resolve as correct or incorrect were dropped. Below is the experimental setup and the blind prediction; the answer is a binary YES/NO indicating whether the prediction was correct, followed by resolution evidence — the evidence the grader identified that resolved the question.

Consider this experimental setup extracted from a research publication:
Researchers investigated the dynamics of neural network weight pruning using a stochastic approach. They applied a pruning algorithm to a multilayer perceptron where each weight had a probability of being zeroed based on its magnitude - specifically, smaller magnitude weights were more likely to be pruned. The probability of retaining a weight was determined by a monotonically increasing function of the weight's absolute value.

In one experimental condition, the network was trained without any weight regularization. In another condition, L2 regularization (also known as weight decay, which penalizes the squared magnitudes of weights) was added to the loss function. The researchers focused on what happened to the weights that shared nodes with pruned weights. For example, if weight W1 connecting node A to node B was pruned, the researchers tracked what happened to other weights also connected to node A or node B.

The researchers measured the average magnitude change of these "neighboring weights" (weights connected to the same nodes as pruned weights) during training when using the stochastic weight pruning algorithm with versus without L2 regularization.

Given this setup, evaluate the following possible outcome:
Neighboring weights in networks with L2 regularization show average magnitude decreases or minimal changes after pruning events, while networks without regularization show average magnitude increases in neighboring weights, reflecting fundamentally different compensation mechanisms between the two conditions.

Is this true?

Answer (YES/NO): NO